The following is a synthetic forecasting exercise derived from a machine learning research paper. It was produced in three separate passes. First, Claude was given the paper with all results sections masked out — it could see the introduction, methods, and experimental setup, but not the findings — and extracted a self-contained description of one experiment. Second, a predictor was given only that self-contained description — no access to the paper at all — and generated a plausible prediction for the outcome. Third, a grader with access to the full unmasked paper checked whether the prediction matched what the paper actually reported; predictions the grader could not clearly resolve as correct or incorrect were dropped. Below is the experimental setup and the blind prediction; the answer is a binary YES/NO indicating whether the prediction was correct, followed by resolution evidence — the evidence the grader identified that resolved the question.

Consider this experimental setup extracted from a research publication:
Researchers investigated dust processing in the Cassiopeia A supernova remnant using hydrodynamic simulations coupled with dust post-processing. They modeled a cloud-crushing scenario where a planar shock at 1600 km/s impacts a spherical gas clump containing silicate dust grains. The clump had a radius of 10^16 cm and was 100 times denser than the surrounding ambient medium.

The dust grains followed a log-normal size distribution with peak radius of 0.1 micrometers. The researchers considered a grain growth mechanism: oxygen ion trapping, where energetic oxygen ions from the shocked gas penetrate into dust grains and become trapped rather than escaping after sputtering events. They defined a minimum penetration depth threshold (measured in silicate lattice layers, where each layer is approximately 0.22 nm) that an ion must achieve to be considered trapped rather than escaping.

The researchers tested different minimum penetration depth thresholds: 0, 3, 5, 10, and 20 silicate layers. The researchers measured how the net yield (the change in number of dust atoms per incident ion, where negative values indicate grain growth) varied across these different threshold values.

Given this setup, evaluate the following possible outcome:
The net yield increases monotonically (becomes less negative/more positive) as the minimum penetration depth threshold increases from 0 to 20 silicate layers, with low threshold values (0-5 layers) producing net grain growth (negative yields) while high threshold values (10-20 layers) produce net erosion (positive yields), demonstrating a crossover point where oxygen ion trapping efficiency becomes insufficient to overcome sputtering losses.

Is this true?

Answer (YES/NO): NO